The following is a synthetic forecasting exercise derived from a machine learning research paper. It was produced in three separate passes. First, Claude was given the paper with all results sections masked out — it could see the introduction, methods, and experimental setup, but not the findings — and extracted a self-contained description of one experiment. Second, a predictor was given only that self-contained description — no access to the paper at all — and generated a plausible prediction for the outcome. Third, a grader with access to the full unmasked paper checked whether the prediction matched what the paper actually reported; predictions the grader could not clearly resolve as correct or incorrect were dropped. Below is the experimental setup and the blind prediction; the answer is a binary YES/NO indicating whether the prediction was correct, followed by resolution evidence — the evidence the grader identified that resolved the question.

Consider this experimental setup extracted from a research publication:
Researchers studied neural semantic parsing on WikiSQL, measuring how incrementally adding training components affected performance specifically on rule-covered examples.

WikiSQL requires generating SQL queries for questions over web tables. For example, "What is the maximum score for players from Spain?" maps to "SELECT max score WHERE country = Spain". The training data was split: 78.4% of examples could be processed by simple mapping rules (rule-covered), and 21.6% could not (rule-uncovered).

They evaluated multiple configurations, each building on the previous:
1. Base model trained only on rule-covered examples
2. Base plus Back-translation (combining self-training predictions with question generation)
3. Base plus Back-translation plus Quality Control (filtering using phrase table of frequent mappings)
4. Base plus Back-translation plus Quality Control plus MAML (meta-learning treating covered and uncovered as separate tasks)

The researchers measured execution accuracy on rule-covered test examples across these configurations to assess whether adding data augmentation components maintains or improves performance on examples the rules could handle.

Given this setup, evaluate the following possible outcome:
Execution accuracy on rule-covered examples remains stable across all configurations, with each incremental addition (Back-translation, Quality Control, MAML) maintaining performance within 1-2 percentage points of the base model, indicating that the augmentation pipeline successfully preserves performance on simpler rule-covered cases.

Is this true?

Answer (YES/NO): YES